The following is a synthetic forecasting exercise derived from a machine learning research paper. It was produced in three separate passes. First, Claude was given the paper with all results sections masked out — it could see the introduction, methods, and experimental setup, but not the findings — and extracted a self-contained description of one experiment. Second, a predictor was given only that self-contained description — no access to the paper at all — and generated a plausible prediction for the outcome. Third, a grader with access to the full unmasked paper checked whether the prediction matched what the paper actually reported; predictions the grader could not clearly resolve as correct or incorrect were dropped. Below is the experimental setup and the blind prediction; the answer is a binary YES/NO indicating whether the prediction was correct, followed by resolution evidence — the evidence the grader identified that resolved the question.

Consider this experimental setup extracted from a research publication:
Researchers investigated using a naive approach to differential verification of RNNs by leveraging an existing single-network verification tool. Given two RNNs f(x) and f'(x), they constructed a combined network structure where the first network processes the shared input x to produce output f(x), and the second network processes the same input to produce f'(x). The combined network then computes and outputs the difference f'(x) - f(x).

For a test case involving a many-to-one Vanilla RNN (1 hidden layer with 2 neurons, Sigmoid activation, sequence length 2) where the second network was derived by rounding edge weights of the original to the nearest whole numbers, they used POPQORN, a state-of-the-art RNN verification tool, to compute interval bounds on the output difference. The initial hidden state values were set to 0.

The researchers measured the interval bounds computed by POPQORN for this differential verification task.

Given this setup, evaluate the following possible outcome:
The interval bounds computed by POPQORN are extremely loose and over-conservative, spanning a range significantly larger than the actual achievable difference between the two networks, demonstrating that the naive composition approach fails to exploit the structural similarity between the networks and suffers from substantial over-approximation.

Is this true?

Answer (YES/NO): YES